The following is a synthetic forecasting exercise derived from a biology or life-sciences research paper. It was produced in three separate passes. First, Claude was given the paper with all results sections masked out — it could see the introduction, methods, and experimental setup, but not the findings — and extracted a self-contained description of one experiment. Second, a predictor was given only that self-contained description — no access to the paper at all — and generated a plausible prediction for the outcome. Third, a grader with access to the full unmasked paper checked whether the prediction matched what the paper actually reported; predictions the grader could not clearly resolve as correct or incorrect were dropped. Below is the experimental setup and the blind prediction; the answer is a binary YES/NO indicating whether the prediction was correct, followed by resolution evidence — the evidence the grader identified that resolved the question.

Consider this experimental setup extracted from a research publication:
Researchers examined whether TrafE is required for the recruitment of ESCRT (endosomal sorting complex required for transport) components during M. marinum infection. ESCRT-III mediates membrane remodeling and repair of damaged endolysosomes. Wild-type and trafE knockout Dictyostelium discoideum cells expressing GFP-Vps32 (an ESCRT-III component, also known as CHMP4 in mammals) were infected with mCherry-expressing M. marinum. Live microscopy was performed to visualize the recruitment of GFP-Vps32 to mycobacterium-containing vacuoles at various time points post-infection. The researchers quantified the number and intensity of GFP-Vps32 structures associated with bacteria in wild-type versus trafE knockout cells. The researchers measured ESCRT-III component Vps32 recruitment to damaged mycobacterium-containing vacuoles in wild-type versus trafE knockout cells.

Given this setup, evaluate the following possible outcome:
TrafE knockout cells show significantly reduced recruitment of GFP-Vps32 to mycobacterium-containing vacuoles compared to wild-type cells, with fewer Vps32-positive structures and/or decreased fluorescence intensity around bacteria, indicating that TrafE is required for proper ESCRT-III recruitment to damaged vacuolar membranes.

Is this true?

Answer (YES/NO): NO